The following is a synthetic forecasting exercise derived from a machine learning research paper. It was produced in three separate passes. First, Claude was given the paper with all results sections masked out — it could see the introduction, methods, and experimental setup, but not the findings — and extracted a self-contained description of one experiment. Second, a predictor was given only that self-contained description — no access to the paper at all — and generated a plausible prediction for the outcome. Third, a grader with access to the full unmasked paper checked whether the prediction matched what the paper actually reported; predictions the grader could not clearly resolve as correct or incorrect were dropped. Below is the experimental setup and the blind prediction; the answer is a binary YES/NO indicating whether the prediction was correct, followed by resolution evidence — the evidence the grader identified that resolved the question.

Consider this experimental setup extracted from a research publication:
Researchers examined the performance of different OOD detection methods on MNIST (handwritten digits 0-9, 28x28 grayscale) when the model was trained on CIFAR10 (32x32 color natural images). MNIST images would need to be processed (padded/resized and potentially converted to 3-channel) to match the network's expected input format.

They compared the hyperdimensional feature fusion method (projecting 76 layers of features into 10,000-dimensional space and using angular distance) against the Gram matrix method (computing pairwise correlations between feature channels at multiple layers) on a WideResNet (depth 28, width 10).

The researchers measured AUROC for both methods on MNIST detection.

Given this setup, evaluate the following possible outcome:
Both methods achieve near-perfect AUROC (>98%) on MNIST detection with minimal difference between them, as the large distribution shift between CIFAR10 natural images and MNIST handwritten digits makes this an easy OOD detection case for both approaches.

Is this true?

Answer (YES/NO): YES